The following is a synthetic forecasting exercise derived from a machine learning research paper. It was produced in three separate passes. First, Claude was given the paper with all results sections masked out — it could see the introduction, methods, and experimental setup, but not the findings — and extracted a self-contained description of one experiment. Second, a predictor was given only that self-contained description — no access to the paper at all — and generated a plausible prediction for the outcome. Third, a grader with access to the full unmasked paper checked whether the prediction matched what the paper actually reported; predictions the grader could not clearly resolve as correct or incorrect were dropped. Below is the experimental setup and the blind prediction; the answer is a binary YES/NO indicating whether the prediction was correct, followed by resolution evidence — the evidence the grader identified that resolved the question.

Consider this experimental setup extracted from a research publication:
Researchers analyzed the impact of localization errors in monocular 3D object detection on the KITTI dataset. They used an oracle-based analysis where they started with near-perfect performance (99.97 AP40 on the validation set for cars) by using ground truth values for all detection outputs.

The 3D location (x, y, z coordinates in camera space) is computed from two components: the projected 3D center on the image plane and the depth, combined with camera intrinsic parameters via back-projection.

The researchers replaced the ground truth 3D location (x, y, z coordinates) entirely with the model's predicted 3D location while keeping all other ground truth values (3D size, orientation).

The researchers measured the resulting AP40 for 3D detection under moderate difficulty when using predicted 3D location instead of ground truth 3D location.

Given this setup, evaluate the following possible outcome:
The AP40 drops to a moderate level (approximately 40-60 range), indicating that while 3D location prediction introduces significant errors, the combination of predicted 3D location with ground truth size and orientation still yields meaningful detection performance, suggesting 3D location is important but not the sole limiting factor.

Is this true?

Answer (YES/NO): NO